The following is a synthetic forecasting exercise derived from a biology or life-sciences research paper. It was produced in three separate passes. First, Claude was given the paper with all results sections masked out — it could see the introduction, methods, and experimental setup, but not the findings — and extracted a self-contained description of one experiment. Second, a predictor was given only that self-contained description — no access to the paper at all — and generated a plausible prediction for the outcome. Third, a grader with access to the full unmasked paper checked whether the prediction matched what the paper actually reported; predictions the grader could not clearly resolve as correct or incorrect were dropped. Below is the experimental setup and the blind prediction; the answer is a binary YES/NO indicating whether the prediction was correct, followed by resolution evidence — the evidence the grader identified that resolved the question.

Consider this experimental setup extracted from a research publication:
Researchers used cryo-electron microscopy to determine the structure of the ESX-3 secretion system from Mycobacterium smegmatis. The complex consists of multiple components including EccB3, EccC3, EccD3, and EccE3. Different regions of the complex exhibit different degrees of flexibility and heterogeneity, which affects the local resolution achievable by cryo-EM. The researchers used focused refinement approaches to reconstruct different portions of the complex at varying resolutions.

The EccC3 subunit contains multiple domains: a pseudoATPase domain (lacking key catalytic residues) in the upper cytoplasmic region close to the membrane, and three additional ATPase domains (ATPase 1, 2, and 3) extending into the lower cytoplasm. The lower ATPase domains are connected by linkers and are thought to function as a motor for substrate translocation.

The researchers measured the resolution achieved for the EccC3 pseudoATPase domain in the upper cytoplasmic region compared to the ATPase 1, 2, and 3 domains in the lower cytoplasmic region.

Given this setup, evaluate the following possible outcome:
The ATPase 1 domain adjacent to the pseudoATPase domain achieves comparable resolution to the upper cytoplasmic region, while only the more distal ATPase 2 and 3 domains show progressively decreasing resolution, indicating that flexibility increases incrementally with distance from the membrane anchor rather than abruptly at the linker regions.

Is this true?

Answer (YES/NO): NO